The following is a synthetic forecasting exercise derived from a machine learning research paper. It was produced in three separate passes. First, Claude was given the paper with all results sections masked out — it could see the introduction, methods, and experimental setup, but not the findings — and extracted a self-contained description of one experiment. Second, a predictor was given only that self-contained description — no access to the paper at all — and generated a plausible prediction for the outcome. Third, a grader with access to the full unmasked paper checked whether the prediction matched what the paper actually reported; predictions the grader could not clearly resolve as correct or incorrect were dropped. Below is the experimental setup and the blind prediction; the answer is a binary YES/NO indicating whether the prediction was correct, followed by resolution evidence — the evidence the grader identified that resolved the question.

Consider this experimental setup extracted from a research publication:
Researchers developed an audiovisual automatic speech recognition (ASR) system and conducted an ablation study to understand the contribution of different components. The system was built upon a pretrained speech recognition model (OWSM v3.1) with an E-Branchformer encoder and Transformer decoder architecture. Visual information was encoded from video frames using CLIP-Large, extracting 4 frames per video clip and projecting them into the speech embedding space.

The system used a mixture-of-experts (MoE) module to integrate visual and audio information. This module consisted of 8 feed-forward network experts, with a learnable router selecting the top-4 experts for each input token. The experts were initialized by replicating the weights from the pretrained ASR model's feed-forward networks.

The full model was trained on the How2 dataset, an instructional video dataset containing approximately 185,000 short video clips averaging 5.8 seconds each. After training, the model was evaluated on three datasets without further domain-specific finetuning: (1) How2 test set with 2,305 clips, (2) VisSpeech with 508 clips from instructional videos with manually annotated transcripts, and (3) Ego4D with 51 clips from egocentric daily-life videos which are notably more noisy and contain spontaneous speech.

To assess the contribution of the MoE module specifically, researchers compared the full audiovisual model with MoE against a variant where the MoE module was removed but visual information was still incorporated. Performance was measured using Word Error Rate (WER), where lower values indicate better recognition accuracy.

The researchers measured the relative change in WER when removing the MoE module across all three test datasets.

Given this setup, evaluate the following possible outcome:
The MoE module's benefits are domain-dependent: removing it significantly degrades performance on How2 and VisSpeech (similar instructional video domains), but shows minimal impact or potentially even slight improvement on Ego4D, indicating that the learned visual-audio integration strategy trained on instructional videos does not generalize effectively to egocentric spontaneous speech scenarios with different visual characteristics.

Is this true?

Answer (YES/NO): NO